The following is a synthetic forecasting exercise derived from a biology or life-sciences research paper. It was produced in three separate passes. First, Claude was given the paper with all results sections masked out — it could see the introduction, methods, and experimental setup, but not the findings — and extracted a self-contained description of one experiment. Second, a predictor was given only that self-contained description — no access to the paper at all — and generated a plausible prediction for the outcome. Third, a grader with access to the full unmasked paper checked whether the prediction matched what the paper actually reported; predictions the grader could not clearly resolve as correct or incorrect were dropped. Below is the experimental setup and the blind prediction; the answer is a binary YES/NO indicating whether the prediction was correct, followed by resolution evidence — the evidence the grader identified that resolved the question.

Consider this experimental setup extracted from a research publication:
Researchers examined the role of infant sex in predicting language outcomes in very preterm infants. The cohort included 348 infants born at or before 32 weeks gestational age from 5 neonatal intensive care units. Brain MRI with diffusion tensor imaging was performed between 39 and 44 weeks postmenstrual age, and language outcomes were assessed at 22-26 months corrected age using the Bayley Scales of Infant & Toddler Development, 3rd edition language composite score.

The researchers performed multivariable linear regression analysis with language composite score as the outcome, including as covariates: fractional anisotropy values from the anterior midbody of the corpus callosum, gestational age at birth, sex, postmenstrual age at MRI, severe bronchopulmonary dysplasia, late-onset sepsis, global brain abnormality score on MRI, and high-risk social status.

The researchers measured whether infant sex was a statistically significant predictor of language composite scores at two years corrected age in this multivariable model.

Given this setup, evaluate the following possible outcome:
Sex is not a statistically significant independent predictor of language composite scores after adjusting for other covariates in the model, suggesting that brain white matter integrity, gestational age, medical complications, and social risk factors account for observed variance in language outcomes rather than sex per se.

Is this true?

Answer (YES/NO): NO